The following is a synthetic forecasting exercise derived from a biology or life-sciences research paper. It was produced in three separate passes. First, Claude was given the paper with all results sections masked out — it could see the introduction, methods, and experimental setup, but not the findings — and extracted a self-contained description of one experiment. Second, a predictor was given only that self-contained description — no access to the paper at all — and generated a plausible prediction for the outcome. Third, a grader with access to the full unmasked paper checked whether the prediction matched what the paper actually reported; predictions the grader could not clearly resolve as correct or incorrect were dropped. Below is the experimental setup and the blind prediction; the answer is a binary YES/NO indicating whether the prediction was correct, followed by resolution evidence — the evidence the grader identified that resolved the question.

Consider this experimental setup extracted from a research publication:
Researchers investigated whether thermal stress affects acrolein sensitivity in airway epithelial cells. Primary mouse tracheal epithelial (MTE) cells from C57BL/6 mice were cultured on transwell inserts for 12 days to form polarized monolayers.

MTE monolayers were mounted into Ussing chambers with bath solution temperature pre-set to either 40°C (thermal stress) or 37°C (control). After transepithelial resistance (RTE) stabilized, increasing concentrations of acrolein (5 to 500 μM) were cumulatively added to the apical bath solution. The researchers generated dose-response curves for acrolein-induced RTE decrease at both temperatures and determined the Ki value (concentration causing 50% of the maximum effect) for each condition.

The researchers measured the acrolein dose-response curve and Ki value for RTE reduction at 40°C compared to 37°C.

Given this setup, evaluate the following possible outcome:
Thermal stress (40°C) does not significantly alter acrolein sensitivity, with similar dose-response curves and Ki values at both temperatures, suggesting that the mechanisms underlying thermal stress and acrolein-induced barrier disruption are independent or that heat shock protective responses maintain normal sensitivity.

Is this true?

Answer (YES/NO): NO